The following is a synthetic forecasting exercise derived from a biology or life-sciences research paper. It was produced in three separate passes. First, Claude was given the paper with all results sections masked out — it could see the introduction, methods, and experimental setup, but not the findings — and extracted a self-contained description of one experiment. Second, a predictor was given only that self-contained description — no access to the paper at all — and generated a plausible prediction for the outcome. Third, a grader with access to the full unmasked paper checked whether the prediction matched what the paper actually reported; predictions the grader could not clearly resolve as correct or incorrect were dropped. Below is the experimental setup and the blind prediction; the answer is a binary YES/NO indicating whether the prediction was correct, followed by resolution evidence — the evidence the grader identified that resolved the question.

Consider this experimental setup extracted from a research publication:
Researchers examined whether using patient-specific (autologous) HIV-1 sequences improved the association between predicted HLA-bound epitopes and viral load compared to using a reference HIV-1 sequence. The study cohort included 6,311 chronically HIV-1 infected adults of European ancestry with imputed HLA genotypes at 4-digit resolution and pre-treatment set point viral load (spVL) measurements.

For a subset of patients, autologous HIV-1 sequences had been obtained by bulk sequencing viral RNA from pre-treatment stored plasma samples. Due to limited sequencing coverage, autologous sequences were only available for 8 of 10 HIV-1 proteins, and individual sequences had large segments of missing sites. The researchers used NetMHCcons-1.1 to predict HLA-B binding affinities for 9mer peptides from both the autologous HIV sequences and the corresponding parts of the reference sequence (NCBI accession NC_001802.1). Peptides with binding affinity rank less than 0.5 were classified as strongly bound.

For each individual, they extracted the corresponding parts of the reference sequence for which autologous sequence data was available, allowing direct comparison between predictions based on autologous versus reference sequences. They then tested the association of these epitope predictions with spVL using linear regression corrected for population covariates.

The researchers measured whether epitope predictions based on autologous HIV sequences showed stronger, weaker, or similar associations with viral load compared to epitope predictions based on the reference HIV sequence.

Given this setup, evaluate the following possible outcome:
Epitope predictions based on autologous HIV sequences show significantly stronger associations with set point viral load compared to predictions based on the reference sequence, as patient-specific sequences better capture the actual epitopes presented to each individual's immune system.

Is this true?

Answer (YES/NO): YES